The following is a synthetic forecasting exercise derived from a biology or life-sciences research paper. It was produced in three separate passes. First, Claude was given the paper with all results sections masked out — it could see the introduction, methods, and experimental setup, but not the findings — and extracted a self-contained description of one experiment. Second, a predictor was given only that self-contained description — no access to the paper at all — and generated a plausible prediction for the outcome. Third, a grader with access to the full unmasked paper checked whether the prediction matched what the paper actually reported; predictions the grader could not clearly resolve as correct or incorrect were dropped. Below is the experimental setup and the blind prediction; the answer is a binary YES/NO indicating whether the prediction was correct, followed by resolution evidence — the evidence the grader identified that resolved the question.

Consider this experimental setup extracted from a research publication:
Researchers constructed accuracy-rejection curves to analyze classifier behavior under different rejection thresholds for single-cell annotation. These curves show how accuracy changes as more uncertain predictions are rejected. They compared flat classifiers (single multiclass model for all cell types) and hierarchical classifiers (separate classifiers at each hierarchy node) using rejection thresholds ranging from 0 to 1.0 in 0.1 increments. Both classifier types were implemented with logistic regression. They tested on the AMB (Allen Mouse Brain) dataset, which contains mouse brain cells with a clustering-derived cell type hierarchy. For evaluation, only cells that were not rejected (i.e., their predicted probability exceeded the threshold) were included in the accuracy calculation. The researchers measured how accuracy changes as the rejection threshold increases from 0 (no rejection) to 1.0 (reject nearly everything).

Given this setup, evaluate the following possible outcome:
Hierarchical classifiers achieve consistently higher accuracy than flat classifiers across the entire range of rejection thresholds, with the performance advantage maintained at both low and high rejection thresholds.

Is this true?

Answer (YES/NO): NO